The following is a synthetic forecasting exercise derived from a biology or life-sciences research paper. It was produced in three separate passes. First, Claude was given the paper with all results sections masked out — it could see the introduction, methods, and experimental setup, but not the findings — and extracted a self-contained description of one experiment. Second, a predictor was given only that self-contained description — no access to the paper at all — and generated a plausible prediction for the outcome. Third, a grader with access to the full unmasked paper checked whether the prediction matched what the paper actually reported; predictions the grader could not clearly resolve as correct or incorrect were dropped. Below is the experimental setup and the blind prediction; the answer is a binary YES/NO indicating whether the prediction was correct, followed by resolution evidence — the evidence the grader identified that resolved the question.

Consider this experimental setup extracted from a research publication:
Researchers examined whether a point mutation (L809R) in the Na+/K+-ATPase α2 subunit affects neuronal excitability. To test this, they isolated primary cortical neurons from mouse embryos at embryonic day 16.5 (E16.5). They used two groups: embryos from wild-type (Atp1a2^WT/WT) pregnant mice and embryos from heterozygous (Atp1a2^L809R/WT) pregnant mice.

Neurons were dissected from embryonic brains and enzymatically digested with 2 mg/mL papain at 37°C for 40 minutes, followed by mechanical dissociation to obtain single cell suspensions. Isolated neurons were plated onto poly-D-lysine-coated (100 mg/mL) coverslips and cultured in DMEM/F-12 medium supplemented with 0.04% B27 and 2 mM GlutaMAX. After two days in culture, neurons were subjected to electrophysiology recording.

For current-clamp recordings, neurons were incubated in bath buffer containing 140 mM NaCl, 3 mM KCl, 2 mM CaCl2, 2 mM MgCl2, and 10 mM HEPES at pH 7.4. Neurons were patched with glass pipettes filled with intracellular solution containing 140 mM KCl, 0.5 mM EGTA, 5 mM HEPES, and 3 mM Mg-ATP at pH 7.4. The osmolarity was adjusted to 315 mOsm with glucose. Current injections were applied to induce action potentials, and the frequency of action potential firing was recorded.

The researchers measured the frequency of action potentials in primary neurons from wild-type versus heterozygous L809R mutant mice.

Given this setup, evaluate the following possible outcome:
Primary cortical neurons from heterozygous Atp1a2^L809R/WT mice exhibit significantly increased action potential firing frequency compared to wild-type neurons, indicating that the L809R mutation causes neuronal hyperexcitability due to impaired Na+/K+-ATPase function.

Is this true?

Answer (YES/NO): YES